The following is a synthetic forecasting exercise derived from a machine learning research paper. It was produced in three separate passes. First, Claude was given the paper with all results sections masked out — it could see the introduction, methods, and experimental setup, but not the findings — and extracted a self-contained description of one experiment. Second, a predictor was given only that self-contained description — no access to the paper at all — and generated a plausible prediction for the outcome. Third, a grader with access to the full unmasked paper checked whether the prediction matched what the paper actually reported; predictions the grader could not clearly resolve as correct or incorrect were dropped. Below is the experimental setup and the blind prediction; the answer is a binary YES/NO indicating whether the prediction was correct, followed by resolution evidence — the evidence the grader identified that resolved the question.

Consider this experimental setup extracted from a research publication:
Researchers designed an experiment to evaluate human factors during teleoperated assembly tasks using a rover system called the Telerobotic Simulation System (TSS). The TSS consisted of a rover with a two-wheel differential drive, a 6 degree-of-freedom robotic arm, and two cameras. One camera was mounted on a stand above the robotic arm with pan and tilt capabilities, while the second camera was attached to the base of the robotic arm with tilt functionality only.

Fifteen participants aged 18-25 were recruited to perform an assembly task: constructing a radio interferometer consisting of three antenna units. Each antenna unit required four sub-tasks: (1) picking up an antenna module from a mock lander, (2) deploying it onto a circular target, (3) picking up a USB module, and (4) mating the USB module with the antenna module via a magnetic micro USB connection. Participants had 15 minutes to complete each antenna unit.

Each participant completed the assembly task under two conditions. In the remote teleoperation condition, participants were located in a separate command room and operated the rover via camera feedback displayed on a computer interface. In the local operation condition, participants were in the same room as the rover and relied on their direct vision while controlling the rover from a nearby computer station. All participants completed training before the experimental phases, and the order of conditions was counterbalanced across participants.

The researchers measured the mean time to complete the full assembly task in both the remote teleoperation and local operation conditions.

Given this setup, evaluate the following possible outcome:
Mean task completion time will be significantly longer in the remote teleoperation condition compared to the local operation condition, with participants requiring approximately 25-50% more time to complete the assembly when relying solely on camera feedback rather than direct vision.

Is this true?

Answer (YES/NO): YES